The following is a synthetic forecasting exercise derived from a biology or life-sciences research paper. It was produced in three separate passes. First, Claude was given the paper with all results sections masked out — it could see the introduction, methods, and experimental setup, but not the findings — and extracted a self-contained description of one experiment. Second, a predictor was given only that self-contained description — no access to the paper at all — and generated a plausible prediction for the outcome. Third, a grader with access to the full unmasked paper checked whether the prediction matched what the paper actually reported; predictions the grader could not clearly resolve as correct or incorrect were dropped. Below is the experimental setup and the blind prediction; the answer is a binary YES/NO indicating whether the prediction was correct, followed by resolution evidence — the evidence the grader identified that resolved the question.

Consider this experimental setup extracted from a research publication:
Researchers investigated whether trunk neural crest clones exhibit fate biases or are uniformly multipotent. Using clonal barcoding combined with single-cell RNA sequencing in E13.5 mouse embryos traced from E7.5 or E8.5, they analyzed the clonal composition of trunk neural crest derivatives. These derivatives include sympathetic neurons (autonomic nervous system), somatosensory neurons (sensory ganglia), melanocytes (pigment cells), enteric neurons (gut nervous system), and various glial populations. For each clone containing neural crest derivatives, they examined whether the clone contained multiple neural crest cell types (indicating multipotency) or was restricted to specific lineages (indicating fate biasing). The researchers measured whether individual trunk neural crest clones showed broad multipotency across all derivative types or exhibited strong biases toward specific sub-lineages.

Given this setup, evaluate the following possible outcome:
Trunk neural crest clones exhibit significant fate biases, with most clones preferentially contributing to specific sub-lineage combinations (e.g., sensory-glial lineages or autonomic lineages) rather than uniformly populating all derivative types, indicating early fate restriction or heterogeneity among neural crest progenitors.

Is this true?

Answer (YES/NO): YES